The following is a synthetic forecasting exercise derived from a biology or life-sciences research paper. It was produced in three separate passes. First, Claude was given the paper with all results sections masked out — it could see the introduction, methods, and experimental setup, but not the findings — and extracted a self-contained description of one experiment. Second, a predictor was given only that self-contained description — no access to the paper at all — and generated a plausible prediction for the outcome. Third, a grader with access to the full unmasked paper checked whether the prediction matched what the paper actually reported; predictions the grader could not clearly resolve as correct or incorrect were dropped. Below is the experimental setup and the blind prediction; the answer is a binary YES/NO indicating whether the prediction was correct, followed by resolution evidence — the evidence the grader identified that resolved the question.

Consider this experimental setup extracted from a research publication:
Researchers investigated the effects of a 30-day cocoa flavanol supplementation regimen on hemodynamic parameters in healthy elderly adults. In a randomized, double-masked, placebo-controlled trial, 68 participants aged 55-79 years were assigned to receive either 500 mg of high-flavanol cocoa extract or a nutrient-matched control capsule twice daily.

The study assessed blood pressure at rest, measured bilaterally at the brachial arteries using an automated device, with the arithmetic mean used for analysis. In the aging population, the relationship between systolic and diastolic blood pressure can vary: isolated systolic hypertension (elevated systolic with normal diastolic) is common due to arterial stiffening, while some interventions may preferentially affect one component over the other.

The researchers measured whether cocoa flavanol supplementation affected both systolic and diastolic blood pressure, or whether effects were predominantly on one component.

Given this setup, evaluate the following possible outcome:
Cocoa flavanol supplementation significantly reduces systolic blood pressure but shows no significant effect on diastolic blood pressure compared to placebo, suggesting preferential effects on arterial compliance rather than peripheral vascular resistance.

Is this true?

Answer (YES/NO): NO